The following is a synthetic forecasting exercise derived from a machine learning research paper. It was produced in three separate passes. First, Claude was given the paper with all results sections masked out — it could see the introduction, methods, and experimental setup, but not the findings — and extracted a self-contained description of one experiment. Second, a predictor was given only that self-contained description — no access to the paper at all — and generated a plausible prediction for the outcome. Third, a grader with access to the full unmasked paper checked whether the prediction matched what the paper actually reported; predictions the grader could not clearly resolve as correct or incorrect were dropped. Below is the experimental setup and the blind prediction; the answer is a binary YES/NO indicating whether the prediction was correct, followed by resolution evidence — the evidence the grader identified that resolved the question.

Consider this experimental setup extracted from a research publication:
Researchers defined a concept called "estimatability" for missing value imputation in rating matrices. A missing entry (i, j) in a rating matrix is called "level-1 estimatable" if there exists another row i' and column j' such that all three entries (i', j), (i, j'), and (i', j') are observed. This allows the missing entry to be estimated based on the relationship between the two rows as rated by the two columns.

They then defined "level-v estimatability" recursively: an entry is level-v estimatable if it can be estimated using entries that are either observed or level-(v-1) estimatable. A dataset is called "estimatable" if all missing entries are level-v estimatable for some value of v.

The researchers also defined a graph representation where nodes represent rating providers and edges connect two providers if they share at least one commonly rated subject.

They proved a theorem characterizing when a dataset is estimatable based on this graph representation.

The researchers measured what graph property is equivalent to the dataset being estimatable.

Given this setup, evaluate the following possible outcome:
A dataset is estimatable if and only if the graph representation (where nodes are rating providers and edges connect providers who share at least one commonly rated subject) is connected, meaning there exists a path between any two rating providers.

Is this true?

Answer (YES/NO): YES